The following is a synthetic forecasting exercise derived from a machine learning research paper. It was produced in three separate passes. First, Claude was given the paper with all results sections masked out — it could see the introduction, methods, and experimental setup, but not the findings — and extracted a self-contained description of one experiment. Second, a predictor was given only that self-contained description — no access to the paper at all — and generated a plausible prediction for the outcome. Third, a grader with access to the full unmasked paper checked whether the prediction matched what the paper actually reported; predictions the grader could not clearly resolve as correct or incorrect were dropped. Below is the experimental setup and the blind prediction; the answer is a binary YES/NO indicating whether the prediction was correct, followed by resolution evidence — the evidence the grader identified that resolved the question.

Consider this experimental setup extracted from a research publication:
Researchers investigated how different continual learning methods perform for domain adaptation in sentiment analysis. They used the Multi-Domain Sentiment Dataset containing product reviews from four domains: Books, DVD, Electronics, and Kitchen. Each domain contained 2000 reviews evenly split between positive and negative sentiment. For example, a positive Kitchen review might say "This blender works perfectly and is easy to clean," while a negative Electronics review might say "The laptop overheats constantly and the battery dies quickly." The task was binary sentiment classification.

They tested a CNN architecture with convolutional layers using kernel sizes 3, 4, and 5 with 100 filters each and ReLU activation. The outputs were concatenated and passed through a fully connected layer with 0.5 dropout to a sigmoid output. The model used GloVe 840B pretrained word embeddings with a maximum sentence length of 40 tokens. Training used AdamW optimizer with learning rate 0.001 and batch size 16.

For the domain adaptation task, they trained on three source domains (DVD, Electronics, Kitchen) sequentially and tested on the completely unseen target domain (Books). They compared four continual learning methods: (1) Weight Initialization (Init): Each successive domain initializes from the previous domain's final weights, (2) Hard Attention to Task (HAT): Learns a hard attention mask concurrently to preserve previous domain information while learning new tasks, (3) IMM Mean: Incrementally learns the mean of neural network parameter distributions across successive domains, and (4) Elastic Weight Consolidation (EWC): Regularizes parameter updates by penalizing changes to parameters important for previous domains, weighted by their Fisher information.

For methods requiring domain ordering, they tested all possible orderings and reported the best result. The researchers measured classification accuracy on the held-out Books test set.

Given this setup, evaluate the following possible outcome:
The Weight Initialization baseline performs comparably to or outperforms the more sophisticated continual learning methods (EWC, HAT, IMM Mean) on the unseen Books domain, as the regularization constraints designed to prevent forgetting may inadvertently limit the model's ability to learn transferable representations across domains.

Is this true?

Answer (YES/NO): NO